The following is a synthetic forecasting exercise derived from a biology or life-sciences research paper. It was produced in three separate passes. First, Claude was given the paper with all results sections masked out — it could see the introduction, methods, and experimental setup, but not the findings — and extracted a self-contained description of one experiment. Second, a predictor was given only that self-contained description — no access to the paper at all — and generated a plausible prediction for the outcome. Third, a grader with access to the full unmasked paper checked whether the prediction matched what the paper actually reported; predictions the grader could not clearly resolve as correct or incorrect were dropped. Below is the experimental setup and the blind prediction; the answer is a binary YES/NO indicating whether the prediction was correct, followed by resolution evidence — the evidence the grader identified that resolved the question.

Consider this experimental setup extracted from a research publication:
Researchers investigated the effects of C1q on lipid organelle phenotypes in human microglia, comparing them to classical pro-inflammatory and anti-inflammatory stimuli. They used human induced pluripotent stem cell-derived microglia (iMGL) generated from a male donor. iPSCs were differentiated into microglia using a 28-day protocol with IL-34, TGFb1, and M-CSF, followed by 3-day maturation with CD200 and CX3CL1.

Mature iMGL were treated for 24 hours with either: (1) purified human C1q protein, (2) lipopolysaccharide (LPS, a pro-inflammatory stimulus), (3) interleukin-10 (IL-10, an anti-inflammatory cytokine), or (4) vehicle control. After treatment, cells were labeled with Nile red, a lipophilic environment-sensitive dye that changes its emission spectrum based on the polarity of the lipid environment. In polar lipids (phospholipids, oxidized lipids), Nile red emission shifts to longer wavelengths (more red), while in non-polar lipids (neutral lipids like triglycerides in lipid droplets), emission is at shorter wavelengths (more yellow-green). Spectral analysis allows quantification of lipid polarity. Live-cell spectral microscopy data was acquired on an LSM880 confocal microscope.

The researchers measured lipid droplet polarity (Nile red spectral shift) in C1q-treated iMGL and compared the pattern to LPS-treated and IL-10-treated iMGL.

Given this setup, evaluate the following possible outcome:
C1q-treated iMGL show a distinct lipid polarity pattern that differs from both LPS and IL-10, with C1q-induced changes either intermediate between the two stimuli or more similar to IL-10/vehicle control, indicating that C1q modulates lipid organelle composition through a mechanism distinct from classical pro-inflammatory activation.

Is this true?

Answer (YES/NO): NO